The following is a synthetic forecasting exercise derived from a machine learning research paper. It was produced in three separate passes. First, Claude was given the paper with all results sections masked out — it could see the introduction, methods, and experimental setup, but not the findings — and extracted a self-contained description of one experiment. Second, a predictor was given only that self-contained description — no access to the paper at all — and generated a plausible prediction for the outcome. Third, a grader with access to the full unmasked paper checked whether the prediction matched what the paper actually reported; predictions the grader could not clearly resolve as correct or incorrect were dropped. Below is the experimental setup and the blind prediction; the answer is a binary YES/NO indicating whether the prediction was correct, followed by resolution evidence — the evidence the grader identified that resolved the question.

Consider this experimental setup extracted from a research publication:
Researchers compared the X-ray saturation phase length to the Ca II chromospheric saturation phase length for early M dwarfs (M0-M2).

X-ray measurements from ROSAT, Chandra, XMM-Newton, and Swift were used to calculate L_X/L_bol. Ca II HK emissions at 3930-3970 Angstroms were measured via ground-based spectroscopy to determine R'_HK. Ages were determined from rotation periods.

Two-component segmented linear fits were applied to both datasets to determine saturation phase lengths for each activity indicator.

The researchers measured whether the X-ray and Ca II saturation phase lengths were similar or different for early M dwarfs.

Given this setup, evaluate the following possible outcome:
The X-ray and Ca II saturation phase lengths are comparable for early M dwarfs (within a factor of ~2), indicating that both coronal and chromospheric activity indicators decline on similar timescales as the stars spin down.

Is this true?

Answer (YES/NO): YES